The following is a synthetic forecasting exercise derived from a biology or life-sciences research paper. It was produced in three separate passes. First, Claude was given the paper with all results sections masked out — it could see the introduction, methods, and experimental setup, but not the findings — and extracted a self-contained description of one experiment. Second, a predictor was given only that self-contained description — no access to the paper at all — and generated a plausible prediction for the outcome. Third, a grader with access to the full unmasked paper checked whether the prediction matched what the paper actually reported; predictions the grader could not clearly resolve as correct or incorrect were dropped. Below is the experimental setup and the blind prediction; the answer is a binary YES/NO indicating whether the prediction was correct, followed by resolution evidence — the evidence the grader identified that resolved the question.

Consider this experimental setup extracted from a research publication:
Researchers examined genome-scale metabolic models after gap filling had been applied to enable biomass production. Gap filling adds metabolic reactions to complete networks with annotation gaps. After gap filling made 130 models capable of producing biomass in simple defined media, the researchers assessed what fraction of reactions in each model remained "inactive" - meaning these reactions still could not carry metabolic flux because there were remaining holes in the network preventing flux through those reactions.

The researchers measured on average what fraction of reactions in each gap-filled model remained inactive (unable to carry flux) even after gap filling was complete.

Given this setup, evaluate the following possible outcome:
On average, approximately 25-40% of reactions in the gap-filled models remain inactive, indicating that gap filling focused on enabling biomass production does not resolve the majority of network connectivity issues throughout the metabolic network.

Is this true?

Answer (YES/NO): YES